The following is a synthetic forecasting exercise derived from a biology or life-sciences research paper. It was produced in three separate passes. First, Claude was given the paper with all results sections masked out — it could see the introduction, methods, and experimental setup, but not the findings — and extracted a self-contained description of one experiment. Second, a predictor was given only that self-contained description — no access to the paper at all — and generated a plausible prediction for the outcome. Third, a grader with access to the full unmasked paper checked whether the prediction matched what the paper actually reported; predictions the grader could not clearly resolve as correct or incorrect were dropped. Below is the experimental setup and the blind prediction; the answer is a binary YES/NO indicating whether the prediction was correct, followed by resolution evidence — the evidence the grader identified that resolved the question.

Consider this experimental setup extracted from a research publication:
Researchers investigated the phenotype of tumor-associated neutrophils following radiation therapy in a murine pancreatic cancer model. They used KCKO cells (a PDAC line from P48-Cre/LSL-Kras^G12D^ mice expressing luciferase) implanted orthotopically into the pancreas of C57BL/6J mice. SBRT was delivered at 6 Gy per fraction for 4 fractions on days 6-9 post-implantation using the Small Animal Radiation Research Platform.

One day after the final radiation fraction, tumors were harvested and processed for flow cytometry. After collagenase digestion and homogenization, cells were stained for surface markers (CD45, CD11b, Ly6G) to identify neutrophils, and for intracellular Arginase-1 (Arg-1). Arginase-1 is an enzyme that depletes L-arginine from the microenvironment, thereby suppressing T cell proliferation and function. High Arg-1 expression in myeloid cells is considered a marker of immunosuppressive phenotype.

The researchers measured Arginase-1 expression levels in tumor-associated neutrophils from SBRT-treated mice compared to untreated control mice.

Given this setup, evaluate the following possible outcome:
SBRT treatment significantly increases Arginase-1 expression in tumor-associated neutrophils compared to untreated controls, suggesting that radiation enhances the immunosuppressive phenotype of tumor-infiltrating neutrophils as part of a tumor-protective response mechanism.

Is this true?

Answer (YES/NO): YES